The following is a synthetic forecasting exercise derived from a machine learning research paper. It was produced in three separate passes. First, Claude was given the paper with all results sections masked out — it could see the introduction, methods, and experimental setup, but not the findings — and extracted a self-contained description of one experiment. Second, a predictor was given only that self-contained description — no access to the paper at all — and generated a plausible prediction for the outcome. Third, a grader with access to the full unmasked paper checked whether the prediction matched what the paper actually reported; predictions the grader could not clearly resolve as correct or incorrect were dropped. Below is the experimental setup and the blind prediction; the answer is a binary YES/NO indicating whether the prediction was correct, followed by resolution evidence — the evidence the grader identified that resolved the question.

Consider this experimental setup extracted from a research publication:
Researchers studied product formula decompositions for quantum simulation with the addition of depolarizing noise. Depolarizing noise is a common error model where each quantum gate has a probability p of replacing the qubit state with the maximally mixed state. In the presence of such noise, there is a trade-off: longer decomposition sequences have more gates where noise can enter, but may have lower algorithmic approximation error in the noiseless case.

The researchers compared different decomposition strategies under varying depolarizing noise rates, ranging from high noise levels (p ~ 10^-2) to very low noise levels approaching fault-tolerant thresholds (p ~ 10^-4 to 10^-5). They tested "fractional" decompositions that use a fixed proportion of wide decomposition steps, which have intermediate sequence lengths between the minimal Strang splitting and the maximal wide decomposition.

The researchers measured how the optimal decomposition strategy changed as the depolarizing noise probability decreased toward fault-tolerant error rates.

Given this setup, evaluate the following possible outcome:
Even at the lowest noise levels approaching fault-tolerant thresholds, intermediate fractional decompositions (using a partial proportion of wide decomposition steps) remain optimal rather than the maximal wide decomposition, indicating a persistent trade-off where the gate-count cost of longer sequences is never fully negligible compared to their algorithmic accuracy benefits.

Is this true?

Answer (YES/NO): NO